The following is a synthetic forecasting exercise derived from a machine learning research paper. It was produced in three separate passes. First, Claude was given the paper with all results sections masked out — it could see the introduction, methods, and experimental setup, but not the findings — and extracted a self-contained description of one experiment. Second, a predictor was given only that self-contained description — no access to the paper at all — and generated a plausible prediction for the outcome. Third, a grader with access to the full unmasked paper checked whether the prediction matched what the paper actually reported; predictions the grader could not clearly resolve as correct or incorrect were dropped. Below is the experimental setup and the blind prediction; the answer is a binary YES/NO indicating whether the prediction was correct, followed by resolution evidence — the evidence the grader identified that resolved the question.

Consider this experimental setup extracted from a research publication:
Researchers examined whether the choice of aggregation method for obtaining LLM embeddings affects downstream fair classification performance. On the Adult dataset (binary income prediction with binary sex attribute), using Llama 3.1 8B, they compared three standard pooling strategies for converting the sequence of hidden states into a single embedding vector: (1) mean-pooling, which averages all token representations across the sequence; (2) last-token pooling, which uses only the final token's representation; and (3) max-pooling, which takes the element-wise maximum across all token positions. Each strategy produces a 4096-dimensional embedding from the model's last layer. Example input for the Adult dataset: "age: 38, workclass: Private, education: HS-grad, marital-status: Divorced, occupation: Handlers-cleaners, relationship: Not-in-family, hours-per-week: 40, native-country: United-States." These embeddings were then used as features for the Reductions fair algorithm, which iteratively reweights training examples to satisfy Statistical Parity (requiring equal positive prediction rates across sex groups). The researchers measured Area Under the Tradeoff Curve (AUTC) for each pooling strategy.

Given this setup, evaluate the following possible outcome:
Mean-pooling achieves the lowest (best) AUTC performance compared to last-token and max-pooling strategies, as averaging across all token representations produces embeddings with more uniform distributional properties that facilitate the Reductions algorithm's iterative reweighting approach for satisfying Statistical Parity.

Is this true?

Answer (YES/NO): YES